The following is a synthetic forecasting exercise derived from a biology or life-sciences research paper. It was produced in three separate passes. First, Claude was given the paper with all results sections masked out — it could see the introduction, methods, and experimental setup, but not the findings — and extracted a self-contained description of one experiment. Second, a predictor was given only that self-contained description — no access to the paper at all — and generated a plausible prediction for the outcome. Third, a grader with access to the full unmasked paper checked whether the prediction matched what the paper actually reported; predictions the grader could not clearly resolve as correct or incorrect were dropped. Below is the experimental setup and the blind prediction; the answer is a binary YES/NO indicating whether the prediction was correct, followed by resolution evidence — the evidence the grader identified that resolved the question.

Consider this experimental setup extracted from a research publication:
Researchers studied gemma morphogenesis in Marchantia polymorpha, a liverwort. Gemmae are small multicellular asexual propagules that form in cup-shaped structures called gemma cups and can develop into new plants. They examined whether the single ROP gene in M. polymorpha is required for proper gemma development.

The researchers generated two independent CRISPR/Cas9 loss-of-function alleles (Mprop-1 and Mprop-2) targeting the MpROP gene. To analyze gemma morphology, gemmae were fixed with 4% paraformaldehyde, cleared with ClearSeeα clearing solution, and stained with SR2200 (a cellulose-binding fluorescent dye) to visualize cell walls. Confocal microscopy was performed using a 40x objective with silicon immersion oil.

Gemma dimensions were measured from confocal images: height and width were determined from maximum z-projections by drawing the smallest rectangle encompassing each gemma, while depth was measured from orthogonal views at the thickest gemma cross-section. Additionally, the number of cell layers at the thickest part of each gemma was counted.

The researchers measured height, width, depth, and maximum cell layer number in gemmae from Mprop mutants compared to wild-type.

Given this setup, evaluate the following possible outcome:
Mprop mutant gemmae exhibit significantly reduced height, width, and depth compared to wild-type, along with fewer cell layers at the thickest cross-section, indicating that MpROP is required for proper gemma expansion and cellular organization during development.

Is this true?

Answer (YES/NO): NO